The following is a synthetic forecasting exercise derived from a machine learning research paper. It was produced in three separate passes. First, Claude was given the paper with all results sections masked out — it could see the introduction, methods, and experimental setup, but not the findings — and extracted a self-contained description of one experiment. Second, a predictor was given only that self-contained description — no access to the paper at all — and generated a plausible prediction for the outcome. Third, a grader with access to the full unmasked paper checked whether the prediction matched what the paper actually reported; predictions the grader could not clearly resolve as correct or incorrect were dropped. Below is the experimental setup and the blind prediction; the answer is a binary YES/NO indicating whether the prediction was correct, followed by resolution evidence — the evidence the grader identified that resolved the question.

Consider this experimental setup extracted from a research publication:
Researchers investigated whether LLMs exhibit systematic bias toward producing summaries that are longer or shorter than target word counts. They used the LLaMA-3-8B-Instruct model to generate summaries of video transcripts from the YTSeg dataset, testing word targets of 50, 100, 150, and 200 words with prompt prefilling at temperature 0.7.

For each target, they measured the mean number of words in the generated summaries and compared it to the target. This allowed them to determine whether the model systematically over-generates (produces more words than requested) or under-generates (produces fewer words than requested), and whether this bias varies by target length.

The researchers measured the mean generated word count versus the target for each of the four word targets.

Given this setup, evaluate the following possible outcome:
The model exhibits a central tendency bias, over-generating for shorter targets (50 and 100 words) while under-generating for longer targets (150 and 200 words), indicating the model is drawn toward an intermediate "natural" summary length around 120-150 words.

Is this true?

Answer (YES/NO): NO